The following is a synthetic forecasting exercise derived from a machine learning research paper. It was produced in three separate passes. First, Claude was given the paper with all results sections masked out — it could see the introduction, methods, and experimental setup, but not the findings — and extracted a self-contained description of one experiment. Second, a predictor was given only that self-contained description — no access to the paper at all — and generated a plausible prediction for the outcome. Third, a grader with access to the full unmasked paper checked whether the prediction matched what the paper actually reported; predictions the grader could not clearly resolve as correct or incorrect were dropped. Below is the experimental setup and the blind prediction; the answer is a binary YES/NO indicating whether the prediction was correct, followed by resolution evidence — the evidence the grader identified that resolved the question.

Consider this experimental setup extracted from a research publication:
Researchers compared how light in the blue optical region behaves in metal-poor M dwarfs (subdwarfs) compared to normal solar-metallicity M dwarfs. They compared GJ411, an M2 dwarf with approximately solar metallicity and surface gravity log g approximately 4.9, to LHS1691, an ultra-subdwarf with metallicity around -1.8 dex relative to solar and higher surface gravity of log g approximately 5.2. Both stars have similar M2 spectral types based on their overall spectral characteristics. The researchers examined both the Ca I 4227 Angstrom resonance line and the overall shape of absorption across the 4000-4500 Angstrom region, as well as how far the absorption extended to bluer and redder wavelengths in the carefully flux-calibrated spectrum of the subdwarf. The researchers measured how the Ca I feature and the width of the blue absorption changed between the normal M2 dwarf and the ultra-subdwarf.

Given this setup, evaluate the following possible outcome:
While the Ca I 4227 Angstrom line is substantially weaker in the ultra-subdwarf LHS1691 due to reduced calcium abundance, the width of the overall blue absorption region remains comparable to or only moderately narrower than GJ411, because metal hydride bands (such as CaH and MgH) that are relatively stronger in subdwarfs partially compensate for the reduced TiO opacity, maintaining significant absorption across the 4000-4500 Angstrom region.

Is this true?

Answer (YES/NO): NO